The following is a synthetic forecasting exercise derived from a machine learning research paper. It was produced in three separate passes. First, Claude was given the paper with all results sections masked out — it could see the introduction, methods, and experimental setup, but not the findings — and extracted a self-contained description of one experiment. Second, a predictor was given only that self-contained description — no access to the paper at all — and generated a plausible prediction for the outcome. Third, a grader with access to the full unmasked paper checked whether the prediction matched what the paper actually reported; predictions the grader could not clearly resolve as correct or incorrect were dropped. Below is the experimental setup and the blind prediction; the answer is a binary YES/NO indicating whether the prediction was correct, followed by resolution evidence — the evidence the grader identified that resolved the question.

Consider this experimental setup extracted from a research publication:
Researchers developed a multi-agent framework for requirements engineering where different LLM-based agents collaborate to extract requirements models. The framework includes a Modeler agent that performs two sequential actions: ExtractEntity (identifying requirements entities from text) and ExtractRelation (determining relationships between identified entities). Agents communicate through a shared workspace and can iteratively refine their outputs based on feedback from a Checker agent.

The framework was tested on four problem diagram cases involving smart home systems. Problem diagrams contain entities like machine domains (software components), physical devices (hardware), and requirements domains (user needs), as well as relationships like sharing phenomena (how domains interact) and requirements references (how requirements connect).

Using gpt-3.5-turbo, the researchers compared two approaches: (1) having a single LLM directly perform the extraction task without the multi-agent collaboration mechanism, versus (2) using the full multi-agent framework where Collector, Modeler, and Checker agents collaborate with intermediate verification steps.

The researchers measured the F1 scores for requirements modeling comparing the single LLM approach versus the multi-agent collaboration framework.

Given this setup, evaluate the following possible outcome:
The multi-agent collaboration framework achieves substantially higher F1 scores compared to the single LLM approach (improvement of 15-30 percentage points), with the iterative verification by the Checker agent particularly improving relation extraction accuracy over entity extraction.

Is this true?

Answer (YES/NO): NO